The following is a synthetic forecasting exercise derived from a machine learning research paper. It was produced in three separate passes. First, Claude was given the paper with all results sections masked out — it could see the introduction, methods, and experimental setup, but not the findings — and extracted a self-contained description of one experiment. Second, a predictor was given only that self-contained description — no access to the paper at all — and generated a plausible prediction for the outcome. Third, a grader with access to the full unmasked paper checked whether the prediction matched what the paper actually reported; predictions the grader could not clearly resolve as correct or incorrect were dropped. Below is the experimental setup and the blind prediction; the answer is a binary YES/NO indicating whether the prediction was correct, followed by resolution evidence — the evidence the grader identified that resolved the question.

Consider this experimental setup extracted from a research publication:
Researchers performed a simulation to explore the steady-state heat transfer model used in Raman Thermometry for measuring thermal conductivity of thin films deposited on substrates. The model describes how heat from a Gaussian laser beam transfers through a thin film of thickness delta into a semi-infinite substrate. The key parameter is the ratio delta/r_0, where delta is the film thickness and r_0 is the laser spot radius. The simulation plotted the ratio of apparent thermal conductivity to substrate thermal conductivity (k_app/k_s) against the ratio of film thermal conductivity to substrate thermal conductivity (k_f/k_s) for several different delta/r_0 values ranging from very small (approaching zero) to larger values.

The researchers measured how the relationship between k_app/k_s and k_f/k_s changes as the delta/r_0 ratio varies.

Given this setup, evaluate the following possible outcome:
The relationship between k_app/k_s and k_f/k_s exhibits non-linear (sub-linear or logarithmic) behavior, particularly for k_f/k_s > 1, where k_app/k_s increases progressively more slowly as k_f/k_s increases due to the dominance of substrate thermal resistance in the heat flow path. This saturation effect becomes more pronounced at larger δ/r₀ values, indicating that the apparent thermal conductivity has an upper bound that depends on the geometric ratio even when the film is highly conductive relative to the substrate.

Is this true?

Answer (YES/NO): NO